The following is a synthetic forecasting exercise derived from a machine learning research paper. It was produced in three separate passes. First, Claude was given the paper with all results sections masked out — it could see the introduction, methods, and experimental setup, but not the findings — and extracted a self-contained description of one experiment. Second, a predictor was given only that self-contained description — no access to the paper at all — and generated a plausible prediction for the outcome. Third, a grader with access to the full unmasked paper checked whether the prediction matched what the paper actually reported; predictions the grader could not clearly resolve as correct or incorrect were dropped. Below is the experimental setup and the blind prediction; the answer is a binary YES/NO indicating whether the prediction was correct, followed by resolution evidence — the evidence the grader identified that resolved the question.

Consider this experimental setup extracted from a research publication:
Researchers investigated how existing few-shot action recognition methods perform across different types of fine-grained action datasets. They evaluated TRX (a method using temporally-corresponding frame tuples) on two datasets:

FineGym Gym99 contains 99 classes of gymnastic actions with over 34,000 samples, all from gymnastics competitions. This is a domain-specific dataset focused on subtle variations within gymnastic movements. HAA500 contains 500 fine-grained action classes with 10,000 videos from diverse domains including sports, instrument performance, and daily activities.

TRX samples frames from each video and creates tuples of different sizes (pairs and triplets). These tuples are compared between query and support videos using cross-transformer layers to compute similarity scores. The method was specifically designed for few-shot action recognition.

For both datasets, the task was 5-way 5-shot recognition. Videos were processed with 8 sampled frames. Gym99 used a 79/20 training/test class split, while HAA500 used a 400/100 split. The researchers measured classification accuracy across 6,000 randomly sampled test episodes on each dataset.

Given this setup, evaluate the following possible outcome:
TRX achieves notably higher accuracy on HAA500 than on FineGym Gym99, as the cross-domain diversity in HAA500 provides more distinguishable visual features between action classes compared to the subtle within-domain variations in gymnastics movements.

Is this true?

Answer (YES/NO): NO